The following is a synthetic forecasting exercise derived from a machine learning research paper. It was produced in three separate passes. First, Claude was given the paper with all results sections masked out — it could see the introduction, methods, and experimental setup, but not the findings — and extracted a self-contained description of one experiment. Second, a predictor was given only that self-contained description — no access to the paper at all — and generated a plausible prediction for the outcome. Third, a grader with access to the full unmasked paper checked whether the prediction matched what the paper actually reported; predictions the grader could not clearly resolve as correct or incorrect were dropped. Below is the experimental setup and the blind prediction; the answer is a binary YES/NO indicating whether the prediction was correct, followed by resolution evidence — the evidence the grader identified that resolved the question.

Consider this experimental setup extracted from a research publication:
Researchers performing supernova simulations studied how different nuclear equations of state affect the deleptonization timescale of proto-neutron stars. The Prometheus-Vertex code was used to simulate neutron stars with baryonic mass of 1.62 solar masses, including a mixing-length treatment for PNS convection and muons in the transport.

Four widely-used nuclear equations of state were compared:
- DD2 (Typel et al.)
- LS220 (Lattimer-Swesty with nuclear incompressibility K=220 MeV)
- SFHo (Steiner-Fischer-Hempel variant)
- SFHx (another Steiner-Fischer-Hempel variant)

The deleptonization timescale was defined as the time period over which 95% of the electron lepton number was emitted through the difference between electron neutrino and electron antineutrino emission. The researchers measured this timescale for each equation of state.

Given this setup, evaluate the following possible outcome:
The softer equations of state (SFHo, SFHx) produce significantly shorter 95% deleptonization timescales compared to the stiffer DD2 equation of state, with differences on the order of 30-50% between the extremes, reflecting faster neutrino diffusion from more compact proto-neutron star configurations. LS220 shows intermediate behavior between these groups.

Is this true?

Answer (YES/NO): NO